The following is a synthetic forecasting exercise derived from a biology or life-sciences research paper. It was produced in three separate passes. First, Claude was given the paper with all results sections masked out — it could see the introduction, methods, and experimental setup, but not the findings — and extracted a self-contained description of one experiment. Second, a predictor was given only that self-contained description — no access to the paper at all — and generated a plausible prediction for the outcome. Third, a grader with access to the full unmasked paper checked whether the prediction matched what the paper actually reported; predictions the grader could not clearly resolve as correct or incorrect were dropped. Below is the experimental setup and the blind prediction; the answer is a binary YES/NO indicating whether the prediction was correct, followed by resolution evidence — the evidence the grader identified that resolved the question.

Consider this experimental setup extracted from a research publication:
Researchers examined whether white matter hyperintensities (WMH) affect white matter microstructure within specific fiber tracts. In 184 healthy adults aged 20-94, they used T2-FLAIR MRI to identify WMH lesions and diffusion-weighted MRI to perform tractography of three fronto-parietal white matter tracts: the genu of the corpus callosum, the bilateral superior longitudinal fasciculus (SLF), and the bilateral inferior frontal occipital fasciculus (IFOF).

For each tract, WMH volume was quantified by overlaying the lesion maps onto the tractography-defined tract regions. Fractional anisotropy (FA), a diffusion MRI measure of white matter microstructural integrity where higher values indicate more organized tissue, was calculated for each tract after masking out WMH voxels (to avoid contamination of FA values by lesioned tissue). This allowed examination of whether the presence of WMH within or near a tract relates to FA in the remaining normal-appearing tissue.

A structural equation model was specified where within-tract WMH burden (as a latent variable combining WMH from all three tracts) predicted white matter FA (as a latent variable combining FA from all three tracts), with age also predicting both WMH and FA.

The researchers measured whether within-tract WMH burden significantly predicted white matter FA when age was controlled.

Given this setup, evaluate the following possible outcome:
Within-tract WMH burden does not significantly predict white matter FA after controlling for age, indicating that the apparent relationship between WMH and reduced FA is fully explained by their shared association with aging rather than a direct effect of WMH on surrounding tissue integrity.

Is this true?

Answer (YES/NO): NO